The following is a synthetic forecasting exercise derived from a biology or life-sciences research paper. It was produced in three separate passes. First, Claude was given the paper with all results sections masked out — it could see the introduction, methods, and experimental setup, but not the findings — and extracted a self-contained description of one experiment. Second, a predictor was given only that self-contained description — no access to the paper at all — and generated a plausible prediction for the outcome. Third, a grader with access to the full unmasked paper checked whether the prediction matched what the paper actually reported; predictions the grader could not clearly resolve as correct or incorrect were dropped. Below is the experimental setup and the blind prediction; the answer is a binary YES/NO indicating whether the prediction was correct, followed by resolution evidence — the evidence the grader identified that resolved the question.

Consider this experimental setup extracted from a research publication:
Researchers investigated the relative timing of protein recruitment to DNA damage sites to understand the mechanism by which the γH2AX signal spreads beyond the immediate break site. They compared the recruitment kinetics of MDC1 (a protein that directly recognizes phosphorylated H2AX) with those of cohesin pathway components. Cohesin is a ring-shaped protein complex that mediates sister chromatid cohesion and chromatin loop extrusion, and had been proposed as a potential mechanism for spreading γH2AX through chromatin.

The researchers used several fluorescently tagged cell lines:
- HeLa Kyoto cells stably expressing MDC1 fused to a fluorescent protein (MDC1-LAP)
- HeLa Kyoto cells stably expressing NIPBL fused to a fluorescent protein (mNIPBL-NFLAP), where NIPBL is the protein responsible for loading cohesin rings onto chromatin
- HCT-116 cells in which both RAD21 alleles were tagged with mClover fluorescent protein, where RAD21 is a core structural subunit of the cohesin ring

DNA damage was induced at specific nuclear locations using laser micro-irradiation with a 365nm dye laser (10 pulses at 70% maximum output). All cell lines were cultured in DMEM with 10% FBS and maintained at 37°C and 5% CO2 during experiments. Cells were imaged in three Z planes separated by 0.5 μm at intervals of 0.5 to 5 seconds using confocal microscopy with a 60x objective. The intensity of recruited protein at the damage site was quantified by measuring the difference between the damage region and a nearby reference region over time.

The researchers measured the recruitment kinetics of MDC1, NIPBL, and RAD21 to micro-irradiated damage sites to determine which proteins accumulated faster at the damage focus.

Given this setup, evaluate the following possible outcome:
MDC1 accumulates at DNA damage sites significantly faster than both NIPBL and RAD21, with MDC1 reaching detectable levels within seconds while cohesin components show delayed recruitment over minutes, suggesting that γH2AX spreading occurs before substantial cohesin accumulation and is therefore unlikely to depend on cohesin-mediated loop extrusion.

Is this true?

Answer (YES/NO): YES